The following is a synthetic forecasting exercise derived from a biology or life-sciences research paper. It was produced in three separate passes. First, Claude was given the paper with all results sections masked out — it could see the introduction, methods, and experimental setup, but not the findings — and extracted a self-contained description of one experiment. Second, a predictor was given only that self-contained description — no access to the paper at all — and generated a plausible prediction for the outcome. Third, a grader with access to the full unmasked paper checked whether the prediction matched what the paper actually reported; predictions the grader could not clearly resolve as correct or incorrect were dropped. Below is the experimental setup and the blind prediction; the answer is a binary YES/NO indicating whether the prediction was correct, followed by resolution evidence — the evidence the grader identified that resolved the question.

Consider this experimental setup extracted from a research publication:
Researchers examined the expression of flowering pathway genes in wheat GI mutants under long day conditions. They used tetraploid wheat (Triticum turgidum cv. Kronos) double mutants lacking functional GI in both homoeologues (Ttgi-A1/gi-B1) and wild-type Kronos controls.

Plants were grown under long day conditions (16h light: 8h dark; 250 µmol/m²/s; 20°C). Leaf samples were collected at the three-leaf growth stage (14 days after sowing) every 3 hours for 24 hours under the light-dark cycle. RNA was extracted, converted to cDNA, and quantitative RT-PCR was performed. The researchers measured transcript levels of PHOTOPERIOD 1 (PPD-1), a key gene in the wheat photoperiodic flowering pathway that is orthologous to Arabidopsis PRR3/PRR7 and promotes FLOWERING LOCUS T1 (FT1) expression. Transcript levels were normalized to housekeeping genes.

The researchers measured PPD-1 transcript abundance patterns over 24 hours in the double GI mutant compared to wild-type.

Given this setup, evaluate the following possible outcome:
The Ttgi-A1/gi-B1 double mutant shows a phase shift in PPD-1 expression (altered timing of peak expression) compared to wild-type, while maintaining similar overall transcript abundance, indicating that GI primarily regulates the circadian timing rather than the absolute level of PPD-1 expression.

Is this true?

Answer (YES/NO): YES